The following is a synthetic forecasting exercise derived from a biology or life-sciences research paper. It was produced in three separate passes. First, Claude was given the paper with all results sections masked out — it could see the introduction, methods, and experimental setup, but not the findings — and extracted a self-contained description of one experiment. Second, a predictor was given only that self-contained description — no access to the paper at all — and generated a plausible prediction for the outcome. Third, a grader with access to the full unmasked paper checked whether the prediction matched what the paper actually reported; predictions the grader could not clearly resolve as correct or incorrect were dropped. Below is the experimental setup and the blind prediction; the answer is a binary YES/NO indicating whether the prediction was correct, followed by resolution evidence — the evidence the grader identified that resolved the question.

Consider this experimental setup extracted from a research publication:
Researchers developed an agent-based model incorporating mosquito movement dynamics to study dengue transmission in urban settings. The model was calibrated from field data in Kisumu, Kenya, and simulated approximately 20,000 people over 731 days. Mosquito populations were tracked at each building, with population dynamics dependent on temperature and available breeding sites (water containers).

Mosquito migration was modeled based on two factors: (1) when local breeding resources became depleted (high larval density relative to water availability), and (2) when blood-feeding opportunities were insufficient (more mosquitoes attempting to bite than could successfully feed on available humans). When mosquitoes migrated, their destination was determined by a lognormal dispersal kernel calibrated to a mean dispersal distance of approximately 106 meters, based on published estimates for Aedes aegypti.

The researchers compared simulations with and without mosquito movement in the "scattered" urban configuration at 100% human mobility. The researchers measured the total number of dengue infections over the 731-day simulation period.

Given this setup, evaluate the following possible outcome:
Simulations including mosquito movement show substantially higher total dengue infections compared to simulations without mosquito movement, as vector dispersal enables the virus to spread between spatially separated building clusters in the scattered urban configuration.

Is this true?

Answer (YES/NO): NO